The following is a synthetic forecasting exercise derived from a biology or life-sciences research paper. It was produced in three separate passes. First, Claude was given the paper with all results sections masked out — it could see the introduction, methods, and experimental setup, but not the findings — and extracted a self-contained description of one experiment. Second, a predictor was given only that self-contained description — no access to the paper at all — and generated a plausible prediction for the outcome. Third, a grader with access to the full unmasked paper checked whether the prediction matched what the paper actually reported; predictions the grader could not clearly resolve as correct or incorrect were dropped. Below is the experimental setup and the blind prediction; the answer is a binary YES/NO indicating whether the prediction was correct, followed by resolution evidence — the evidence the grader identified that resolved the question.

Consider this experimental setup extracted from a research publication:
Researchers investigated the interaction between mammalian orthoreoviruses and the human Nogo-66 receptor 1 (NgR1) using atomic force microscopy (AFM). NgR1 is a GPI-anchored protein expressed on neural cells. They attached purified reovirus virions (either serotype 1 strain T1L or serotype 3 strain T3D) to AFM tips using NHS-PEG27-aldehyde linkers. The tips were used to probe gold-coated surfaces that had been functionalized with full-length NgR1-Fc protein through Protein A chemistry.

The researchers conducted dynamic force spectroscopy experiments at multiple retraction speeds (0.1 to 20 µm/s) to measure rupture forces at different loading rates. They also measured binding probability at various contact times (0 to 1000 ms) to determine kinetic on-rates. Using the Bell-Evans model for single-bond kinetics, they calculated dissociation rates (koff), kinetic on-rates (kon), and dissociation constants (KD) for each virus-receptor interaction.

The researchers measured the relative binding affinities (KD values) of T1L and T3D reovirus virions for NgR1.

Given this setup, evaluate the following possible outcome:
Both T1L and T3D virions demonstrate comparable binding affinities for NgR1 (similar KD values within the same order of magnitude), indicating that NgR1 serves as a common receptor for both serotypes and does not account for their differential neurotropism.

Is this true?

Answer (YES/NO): YES